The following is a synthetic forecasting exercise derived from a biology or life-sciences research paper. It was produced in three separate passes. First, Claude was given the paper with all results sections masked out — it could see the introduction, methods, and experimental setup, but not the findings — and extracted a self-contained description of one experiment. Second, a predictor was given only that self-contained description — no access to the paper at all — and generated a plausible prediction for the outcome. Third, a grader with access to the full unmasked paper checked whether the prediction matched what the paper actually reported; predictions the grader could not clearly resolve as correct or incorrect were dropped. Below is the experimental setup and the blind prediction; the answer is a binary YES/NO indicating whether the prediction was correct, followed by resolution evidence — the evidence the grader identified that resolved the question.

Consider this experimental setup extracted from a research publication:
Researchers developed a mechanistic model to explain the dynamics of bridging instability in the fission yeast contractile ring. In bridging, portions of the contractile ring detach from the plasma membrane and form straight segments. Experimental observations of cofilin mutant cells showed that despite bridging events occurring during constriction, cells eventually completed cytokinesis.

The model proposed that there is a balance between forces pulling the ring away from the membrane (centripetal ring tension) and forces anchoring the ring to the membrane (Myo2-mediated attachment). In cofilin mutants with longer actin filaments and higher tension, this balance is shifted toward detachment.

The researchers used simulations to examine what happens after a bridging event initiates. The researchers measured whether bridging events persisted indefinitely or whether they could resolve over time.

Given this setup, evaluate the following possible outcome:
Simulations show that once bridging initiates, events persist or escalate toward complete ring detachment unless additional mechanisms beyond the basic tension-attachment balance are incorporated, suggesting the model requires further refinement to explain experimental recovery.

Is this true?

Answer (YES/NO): NO